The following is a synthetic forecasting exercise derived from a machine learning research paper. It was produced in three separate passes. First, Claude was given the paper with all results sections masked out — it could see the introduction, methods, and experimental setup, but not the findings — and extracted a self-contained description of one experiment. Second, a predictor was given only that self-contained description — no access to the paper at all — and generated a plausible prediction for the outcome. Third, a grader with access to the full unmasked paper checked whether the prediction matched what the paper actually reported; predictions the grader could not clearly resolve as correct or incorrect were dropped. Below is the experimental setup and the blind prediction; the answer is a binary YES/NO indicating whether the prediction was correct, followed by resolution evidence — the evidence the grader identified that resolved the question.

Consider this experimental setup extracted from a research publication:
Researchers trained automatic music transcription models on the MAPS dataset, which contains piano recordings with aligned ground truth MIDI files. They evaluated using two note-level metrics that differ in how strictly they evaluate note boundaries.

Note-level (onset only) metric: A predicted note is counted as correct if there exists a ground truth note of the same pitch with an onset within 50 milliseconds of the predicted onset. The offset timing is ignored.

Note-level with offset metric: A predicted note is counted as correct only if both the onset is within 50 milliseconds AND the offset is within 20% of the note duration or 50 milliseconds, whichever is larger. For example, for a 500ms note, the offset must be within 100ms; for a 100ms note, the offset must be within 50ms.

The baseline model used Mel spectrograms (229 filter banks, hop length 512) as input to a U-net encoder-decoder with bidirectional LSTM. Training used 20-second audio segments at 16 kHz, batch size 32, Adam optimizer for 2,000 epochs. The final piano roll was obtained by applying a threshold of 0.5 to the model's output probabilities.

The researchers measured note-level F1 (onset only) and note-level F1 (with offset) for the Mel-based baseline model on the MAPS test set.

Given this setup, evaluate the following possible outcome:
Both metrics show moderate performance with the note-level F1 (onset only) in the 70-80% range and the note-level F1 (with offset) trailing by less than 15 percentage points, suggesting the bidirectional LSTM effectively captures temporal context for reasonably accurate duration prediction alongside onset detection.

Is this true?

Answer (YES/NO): NO